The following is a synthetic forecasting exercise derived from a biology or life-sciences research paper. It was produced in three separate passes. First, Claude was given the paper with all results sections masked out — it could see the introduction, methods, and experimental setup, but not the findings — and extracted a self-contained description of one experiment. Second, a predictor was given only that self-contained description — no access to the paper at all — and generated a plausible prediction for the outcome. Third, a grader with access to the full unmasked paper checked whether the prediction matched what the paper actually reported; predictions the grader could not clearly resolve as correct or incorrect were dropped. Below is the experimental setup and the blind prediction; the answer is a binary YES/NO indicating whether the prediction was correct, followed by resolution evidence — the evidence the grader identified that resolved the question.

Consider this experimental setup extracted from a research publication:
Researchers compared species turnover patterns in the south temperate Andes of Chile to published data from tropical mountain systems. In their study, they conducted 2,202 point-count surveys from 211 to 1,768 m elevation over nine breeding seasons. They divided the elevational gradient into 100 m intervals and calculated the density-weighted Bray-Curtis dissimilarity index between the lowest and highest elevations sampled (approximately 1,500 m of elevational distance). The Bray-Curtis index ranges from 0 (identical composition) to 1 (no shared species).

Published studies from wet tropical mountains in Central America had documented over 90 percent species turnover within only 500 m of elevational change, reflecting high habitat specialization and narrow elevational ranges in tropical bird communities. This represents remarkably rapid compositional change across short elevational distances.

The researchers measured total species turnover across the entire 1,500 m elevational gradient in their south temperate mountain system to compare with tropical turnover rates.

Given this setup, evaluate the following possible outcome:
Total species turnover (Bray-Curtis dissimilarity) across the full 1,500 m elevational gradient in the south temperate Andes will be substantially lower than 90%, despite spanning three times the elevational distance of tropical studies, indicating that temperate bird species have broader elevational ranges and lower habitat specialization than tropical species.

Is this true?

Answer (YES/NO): NO